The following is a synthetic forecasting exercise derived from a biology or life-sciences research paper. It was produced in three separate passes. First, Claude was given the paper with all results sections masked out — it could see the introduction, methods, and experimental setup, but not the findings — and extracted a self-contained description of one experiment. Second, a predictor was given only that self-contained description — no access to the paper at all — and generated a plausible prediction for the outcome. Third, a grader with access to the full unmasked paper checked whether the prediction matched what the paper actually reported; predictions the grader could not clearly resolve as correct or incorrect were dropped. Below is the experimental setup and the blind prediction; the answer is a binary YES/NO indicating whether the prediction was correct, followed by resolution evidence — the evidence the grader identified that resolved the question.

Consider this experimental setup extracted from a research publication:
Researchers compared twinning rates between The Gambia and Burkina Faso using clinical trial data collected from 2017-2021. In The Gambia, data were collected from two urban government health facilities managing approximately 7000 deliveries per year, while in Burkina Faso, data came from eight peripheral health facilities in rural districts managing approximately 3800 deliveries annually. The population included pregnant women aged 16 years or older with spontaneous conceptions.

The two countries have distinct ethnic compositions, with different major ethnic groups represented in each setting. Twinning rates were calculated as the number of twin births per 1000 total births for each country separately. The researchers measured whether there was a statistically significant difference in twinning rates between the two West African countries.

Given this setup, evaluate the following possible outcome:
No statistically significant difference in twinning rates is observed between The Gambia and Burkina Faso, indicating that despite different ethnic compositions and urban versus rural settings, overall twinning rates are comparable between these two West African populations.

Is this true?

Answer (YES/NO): NO